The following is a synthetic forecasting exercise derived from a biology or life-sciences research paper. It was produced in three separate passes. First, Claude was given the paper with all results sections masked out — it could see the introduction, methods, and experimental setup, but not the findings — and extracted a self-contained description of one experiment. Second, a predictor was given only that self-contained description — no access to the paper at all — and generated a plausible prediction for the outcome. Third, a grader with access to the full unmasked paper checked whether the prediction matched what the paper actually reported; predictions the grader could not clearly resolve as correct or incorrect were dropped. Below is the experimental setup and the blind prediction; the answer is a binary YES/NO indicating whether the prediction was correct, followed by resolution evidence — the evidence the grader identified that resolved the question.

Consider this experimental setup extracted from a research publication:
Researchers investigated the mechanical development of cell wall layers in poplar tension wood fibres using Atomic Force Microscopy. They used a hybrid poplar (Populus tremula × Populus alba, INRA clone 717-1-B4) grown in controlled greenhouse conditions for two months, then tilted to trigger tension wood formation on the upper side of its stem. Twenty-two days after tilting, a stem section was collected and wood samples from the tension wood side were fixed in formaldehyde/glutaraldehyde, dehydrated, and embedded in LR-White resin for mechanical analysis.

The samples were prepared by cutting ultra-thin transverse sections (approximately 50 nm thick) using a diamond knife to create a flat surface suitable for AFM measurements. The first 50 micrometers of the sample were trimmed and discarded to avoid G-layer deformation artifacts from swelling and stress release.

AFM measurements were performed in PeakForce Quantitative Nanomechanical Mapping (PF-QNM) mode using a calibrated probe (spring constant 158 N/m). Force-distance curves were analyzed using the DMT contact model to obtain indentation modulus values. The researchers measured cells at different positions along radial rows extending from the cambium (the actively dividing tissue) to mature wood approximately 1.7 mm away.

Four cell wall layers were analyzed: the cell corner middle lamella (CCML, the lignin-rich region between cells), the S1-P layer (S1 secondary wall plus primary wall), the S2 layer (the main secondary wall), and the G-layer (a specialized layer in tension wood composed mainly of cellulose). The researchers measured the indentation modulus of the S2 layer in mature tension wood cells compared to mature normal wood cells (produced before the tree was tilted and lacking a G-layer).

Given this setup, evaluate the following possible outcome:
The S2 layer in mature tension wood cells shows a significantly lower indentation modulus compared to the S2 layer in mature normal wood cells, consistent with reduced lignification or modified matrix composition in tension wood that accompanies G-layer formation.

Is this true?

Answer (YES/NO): NO